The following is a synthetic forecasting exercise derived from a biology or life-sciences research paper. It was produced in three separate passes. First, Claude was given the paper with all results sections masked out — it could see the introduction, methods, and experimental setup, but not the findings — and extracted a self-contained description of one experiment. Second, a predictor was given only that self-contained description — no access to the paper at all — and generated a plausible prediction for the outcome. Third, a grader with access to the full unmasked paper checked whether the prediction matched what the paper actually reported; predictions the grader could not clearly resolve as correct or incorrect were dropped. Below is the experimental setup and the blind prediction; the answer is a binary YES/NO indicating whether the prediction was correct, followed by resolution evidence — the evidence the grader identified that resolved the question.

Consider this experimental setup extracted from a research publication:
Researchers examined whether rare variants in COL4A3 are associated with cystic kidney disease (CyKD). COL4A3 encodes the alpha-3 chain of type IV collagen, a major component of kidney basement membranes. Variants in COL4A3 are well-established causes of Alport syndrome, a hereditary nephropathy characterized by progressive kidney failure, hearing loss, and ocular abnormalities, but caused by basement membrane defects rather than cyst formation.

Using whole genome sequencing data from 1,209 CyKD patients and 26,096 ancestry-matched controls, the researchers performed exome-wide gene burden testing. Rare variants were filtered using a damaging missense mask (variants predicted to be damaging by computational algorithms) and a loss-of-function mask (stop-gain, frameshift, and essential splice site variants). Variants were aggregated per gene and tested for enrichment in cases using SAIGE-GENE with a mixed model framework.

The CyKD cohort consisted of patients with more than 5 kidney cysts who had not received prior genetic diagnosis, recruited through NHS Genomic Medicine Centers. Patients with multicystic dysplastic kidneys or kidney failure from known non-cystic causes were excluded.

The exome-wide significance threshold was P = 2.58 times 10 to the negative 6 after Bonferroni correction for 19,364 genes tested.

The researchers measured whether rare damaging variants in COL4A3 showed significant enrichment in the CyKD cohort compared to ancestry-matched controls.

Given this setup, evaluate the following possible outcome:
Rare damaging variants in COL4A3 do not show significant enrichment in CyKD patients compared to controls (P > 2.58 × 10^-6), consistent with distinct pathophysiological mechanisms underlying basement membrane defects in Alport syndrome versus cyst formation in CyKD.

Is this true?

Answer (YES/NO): NO